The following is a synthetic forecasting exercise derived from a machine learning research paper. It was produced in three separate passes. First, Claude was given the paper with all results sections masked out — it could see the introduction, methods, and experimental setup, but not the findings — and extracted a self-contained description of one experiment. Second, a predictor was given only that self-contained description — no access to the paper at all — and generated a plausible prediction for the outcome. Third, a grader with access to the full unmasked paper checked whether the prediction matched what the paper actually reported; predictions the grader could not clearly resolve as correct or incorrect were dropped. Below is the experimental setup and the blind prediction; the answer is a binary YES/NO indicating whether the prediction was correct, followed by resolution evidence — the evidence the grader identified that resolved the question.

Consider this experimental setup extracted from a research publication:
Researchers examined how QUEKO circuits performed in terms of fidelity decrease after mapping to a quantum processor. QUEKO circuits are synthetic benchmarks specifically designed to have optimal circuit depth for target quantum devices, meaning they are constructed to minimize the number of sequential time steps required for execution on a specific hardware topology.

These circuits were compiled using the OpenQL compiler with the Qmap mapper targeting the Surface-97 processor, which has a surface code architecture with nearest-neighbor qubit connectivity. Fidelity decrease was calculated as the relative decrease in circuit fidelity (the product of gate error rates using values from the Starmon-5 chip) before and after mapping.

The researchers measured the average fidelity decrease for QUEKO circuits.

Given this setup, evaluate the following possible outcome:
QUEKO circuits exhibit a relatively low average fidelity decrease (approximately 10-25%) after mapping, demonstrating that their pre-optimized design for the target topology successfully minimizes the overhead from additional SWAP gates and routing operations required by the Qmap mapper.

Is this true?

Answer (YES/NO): NO